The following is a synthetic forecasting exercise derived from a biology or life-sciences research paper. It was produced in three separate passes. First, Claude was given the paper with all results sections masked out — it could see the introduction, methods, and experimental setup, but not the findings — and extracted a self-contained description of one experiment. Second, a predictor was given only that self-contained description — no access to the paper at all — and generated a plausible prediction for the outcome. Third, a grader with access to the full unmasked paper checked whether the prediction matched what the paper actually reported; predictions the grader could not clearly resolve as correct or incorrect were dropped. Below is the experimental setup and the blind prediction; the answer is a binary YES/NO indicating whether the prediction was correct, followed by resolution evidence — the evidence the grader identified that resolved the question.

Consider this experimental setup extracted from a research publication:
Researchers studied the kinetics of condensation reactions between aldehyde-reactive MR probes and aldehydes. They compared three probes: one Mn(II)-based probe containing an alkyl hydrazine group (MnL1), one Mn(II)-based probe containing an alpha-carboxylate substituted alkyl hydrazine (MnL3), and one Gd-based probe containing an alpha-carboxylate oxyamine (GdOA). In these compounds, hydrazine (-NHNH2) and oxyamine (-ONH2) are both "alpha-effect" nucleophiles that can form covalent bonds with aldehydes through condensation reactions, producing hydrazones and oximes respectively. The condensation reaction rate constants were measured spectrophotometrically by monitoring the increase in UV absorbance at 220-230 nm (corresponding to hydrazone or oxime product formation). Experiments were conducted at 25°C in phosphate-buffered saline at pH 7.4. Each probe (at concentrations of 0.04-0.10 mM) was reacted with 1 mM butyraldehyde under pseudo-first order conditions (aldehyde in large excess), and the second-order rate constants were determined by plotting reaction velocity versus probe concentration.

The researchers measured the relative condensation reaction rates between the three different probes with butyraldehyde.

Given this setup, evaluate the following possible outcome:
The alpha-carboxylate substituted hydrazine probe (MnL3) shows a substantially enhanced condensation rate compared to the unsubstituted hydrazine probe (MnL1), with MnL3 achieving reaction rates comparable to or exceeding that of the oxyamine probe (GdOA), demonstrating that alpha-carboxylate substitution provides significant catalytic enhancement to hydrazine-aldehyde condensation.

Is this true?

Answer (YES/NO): NO